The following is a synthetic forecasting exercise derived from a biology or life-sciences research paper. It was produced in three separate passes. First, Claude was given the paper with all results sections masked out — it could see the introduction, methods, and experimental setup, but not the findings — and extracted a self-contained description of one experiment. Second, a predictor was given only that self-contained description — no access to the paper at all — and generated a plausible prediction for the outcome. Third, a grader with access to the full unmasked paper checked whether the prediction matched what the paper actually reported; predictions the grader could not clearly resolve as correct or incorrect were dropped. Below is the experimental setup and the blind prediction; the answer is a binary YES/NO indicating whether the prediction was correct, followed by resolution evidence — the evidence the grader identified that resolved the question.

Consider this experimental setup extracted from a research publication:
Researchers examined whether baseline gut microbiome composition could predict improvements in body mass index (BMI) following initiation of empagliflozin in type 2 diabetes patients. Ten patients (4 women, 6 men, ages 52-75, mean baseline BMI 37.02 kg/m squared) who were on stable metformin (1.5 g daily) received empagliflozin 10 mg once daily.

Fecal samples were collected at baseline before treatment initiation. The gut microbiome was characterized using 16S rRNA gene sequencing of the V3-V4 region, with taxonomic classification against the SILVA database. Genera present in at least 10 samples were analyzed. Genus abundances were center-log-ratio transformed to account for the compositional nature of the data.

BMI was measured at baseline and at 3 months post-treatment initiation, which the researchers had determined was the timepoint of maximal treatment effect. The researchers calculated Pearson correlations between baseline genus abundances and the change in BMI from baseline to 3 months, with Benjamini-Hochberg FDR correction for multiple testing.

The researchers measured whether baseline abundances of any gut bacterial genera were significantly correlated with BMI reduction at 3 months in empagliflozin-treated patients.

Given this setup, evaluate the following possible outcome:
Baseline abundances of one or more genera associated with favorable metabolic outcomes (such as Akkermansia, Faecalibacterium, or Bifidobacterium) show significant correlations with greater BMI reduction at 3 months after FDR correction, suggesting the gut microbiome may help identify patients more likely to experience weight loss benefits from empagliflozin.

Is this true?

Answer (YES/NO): NO